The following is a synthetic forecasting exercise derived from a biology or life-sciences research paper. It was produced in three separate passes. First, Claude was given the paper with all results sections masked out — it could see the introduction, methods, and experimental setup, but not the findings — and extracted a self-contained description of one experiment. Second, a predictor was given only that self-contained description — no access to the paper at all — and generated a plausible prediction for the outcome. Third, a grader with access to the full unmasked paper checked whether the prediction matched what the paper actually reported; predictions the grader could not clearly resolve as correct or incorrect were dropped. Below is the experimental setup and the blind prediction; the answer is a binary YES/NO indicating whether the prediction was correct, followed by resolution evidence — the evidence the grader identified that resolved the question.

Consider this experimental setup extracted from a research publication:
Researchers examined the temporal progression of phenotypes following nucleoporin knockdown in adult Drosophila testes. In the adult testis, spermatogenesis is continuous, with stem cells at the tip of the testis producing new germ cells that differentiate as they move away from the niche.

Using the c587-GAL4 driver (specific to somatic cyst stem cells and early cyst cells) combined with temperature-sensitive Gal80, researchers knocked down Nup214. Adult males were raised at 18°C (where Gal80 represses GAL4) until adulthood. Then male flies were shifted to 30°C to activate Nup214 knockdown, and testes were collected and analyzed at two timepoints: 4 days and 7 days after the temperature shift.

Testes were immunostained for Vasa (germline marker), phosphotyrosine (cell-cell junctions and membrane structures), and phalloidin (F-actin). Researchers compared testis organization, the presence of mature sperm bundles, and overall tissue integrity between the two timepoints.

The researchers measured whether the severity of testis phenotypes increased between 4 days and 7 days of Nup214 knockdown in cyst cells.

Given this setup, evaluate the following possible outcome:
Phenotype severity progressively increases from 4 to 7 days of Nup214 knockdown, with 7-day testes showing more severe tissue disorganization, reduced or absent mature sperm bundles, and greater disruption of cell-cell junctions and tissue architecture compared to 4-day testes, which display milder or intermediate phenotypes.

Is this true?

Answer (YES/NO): YES